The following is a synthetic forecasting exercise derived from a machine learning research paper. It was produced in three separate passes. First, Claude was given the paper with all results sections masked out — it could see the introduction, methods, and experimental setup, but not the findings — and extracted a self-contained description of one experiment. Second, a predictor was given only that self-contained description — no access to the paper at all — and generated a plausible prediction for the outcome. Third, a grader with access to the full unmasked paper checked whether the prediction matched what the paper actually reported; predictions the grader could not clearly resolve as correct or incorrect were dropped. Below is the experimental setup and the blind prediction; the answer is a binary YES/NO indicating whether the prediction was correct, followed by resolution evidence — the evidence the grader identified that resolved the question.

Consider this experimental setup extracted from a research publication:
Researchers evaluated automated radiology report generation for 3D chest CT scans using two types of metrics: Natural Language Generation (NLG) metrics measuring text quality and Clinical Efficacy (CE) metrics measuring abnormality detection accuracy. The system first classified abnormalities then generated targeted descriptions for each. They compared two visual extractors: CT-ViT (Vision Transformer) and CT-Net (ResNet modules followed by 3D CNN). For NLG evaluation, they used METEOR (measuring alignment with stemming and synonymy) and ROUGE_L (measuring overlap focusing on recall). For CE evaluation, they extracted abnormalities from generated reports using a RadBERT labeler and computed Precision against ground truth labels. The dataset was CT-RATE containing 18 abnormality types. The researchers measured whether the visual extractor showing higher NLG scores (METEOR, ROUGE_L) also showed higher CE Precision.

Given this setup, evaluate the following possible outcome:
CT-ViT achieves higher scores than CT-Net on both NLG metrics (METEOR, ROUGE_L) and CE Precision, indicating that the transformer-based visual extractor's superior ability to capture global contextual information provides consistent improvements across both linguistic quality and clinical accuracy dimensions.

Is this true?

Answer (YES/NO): NO